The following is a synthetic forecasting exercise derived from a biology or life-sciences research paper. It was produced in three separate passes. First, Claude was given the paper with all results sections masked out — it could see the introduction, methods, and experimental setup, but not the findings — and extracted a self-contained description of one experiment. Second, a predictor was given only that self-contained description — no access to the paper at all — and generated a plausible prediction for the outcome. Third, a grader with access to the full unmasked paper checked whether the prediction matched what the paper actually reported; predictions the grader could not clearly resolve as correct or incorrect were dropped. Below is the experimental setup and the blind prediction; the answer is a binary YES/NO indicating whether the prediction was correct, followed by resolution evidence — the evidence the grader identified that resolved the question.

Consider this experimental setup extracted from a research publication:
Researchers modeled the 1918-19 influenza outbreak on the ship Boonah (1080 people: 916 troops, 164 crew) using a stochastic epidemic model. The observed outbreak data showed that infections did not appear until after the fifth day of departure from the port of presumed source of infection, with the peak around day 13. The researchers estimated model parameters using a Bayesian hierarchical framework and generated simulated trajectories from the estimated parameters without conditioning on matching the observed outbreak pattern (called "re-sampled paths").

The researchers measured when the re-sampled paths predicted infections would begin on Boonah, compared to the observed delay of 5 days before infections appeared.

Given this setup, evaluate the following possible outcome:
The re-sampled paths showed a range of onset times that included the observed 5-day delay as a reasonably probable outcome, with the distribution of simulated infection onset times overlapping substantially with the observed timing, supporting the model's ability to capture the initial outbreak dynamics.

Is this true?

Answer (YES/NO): NO